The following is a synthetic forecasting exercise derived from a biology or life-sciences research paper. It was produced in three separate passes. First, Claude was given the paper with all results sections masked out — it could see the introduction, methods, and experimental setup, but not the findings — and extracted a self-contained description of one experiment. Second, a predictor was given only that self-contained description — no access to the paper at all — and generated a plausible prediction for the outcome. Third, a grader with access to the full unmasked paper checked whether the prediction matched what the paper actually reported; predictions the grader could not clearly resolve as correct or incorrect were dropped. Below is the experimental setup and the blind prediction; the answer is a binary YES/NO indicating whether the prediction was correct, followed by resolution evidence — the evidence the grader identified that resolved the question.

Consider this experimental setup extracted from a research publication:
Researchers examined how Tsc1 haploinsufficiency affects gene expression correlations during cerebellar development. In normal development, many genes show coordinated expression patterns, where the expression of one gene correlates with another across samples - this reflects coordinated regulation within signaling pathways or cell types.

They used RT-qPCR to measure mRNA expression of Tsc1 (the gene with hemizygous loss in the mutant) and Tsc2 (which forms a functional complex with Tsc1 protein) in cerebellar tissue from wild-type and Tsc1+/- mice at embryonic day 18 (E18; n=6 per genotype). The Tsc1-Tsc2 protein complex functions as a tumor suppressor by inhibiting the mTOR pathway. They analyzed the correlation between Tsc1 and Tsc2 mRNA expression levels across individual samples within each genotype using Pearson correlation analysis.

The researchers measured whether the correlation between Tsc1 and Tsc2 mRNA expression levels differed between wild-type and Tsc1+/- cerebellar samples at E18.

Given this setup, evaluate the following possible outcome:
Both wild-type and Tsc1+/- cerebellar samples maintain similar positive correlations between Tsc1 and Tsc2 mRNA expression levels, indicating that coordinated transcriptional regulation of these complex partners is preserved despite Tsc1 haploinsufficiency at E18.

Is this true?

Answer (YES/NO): YES